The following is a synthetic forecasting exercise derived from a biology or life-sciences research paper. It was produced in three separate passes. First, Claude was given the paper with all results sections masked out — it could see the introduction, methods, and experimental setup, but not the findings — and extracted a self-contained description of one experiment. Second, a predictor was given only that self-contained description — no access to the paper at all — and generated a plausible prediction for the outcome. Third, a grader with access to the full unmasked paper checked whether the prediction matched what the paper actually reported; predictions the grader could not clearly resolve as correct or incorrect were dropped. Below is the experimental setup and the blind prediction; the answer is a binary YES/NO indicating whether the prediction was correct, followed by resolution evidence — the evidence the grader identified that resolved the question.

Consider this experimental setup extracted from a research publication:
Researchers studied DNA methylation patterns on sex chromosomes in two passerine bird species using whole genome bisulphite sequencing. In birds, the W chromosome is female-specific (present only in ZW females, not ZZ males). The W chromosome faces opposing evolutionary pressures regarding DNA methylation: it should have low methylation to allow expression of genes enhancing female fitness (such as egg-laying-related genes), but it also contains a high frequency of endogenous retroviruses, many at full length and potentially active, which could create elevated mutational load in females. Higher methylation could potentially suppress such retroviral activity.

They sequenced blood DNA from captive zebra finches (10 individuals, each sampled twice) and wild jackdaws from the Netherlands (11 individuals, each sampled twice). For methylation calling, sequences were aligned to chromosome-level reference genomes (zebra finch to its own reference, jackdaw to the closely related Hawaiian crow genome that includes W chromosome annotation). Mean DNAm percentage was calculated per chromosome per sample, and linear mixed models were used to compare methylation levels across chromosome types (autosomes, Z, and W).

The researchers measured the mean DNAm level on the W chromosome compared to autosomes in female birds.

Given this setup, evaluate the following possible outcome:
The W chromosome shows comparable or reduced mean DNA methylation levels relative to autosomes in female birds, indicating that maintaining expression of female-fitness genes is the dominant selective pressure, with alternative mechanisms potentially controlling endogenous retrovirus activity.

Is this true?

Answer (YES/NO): NO